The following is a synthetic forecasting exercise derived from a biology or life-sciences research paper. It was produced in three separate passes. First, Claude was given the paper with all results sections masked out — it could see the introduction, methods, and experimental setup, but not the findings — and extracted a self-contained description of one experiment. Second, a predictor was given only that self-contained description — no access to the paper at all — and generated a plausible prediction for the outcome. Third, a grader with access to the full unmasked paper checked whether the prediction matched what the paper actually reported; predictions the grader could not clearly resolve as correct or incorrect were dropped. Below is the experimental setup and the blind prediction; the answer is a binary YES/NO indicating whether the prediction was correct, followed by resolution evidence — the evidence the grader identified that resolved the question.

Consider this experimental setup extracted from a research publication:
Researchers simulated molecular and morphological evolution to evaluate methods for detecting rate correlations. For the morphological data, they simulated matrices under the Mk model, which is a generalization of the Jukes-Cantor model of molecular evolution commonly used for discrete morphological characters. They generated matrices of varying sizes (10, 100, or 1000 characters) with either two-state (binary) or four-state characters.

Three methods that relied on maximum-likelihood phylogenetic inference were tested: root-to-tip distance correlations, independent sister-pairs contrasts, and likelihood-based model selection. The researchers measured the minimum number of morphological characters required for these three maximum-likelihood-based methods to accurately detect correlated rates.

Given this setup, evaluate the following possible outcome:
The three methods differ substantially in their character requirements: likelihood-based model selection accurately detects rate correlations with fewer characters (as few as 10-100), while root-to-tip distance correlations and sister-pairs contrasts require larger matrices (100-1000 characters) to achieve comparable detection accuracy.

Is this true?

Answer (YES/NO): NO